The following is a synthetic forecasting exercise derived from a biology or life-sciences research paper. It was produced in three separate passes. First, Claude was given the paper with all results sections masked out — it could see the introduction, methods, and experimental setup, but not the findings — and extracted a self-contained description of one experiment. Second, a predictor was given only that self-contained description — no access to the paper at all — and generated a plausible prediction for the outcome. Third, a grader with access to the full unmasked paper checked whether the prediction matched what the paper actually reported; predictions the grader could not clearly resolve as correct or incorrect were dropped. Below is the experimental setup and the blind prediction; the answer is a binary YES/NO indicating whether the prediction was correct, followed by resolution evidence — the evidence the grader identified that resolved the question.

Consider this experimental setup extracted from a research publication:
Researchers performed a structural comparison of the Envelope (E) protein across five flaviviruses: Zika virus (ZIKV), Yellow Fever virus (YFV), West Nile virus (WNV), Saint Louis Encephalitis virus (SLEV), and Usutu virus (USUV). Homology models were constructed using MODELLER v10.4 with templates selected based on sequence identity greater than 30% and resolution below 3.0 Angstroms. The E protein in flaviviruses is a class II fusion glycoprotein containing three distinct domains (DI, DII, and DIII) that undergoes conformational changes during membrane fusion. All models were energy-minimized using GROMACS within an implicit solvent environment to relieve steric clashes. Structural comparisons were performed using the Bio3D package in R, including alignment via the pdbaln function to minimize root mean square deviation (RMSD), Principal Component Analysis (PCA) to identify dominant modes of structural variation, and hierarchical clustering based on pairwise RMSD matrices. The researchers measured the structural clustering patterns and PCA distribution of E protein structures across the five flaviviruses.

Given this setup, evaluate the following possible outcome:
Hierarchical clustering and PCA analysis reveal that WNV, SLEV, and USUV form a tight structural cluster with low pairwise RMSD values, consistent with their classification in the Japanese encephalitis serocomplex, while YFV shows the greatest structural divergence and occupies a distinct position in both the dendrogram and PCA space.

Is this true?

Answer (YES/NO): NO